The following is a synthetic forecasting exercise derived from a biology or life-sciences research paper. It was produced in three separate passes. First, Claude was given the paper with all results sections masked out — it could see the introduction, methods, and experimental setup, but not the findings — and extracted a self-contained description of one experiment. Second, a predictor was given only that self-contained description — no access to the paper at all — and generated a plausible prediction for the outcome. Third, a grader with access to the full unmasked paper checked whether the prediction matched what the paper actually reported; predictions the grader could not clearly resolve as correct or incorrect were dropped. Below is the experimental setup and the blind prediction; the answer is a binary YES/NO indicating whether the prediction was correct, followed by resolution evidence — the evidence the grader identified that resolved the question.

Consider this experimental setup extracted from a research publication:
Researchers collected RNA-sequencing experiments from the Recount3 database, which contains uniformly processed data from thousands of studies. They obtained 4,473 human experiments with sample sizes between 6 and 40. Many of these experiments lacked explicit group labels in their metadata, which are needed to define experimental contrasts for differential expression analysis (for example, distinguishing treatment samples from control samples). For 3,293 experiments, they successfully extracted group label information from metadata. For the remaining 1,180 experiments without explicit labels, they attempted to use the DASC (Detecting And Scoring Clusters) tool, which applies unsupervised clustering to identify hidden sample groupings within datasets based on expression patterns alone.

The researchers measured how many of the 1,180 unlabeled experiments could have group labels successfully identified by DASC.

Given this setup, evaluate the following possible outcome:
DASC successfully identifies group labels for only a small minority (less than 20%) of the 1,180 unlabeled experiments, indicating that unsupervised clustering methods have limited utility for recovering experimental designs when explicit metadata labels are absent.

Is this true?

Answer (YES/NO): NO